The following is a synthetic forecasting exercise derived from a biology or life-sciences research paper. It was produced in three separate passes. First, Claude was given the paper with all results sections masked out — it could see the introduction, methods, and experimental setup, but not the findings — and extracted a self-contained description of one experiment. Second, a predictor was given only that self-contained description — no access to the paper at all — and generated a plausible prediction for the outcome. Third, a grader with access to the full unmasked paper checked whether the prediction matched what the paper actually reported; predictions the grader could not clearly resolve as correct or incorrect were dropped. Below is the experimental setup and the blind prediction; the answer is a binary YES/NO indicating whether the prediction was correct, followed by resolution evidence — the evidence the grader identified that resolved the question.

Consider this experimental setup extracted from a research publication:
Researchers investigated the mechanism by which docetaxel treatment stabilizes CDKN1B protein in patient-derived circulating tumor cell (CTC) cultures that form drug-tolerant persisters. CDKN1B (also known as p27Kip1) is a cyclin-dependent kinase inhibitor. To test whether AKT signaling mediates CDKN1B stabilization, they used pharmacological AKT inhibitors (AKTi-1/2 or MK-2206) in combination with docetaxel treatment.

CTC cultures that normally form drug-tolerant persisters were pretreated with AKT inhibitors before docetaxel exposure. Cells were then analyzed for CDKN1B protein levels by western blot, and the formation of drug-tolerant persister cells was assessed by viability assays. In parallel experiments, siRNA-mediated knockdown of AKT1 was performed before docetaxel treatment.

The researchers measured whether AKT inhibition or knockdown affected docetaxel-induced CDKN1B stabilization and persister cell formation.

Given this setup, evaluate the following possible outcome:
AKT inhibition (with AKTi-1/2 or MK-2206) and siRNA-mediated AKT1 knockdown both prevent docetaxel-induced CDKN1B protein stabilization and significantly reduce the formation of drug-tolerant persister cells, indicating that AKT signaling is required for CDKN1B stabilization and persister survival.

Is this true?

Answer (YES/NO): NO